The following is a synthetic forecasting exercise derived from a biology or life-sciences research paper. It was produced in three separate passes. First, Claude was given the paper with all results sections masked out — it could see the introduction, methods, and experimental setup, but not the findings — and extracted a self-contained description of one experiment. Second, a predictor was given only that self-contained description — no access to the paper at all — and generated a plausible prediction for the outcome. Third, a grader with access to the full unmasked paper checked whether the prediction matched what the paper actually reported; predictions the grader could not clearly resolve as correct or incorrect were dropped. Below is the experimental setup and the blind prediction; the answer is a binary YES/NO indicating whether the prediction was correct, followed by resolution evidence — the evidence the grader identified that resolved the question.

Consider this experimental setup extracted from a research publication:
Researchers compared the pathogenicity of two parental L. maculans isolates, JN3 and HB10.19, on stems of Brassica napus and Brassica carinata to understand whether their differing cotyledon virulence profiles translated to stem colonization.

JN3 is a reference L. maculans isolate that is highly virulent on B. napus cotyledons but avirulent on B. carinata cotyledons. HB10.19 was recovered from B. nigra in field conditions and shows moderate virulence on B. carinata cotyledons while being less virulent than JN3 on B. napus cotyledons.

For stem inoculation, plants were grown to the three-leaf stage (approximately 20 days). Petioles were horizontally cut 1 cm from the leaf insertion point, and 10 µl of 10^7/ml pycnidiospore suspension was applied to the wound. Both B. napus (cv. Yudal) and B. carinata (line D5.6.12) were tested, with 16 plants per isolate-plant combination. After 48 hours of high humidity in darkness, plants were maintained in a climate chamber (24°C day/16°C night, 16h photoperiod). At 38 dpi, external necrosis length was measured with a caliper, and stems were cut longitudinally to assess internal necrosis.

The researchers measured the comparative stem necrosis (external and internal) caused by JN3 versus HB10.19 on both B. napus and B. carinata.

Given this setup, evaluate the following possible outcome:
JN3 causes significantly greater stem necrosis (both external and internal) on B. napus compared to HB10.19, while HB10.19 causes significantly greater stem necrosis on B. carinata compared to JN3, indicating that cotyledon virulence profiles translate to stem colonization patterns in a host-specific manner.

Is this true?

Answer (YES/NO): NO